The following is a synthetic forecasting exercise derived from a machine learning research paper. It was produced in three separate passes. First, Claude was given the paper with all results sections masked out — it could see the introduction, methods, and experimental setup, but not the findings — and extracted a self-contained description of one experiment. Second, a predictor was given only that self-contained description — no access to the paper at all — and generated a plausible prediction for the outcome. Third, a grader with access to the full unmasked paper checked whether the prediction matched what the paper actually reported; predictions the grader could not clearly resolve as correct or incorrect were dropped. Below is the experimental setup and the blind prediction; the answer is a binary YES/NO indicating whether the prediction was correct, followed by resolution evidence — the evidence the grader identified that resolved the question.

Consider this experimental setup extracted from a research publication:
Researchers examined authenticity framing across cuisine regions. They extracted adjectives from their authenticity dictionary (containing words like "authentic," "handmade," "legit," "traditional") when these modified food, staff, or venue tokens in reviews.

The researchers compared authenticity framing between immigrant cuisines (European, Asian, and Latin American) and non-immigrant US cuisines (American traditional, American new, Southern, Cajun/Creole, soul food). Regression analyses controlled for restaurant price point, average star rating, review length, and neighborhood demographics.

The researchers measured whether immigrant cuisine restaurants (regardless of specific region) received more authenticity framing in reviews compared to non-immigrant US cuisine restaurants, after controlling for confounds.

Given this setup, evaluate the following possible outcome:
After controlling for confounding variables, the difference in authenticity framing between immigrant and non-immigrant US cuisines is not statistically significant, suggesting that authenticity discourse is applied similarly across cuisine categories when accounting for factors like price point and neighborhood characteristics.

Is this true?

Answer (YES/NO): NO